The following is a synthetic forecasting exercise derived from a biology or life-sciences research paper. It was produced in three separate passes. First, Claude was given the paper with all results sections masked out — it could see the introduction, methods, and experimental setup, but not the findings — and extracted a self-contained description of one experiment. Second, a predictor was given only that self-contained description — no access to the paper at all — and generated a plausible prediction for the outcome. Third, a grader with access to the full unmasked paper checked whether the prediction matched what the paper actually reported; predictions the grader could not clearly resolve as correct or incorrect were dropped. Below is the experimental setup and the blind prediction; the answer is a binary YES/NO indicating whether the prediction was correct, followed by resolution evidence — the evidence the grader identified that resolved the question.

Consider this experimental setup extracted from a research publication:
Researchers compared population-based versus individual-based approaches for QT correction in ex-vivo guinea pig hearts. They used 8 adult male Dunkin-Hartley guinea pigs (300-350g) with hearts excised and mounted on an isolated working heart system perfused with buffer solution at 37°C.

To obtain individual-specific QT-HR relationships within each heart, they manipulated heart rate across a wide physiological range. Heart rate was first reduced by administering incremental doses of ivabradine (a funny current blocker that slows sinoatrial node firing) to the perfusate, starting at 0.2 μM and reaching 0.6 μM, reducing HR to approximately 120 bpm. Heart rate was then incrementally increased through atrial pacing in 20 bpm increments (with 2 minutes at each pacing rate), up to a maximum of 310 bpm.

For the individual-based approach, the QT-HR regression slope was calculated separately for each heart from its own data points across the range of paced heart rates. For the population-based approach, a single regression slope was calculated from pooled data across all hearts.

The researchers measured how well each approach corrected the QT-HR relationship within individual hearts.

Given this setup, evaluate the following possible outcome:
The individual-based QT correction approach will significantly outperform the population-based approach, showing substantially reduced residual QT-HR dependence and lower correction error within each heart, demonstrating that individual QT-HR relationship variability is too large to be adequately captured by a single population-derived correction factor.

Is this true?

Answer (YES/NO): NO